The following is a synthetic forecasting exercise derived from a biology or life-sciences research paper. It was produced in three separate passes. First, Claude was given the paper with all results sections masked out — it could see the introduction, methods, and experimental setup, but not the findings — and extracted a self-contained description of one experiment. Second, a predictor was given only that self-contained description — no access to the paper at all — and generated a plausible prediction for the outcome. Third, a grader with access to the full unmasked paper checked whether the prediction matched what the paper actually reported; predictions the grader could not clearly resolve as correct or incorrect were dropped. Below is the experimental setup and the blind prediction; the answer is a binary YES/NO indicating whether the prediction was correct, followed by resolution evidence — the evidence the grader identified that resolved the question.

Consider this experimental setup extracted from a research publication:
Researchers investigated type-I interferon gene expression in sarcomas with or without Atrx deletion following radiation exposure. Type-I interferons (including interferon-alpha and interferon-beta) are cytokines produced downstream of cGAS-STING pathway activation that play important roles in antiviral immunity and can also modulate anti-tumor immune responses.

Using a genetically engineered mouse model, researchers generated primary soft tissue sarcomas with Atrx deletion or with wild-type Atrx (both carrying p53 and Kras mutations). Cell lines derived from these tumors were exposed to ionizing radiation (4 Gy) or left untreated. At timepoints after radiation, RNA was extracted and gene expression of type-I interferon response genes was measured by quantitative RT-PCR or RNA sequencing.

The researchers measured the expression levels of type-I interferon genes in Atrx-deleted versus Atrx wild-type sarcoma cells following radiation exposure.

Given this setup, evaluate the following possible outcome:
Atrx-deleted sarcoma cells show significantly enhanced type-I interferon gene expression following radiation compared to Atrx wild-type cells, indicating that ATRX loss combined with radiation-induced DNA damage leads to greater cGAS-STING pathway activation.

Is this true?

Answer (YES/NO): NO